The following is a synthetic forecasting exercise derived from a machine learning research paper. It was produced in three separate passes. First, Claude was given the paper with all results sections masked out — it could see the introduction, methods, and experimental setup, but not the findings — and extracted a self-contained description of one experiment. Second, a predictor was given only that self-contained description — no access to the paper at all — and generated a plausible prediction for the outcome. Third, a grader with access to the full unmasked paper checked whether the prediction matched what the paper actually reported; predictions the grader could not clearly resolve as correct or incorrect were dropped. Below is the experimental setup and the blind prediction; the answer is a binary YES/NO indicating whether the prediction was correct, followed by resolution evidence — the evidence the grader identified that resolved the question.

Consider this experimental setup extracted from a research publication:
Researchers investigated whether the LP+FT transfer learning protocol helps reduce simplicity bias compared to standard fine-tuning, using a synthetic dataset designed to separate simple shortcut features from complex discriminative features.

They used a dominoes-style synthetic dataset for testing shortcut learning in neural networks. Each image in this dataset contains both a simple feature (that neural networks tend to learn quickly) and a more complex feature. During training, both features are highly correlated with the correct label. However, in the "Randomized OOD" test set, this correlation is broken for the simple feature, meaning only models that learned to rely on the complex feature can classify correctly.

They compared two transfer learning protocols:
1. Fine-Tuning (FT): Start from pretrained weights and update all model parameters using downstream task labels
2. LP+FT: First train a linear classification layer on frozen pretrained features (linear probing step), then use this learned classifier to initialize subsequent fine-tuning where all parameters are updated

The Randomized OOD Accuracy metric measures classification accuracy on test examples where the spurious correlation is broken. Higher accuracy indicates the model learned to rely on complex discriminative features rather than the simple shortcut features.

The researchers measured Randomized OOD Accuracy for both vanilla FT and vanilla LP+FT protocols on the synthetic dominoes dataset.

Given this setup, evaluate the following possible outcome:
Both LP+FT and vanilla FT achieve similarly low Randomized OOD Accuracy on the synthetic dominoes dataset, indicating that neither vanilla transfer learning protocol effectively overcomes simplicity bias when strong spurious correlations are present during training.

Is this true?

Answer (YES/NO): NO